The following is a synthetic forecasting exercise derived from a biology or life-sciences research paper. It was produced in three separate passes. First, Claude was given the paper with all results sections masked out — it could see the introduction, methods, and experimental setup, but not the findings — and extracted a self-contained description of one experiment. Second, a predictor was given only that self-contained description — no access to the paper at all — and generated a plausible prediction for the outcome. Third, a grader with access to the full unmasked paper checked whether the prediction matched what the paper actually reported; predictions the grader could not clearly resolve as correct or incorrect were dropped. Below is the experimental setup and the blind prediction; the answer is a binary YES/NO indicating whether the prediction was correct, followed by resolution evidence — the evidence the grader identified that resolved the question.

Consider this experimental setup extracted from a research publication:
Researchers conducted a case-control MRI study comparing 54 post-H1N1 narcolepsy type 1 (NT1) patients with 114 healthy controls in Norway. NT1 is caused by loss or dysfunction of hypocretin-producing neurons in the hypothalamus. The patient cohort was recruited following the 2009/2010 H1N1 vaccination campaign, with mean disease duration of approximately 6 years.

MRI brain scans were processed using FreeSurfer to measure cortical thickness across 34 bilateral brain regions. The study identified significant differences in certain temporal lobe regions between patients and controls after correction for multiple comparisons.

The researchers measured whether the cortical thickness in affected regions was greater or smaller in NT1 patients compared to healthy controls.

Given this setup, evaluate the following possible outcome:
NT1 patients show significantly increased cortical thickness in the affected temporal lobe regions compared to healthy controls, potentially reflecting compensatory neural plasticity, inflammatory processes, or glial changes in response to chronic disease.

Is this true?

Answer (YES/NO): NO